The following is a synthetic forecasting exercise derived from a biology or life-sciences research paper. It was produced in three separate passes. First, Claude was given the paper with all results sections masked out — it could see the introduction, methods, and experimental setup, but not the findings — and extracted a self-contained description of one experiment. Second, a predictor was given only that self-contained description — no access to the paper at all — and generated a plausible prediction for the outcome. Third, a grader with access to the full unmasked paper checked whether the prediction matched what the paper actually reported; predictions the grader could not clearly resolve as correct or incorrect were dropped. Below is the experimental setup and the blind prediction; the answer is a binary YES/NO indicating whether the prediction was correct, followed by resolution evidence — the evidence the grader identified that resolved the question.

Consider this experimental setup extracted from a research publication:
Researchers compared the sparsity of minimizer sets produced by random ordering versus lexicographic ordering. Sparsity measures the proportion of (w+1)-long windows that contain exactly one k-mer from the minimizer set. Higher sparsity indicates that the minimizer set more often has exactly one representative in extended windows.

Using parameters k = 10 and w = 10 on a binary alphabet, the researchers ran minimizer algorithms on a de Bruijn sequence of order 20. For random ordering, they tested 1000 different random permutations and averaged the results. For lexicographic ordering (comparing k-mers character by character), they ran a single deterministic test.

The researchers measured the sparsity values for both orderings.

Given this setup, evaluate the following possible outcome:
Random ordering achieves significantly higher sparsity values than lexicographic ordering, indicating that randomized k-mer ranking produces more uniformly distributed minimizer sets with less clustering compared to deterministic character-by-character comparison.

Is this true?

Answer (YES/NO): NO